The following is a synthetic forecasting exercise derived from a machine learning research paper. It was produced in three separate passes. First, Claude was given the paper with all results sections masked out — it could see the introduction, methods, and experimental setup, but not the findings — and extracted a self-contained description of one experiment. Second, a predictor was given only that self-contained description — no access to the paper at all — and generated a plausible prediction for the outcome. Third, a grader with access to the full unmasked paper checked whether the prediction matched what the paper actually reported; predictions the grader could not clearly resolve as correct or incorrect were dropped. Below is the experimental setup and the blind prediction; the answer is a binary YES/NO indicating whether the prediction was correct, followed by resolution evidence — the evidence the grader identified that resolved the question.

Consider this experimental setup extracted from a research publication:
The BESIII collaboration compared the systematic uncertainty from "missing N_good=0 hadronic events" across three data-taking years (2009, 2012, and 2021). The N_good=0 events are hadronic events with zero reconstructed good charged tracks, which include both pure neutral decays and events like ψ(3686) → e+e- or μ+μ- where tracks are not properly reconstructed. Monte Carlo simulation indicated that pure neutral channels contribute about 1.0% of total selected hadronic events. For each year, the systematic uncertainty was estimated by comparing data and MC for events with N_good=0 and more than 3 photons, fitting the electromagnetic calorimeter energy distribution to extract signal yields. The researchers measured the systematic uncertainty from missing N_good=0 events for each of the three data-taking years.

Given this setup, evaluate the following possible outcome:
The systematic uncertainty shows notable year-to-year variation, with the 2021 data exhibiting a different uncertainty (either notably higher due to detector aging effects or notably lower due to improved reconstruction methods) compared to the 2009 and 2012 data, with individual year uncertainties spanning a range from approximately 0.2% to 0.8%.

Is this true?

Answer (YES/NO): NO